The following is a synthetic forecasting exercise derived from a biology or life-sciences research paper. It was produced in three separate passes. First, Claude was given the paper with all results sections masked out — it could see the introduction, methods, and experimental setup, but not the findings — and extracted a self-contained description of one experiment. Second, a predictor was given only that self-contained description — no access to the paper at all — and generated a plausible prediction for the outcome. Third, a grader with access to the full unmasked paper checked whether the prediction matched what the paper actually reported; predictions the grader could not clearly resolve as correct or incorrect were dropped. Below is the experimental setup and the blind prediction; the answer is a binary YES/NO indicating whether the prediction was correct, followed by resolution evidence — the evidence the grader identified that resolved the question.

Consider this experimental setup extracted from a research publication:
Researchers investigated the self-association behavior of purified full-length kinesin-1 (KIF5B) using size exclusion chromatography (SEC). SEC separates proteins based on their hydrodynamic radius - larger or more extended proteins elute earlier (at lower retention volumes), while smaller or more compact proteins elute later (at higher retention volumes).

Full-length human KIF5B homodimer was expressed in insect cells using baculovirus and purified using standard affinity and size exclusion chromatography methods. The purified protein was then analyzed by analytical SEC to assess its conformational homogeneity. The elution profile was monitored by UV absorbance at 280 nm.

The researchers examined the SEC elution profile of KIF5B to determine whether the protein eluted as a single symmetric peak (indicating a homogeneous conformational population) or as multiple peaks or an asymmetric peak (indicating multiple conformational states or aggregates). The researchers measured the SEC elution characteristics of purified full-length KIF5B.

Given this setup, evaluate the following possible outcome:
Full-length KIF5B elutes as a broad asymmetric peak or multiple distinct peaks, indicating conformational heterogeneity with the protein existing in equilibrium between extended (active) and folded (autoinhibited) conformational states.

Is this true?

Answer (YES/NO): YES